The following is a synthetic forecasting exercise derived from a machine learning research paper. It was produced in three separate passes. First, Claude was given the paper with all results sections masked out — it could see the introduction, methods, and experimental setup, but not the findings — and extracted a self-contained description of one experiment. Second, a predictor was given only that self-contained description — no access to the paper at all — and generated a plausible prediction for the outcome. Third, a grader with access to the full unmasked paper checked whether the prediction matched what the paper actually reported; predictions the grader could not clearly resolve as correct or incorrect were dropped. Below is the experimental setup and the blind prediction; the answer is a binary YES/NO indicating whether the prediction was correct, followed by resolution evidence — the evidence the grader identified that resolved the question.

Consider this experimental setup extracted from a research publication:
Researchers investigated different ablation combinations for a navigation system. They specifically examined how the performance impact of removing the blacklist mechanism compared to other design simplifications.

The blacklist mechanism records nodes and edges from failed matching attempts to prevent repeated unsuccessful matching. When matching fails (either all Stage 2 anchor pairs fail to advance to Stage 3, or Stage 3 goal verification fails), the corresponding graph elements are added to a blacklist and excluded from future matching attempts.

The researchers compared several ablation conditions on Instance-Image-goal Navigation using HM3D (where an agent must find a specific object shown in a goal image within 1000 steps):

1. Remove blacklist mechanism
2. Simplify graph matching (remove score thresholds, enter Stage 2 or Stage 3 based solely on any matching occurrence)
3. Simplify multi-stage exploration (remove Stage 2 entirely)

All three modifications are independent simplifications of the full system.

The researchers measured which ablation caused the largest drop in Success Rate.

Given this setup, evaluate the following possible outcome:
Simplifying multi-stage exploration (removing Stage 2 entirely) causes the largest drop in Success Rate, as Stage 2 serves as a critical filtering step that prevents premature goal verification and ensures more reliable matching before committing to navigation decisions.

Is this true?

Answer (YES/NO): NO